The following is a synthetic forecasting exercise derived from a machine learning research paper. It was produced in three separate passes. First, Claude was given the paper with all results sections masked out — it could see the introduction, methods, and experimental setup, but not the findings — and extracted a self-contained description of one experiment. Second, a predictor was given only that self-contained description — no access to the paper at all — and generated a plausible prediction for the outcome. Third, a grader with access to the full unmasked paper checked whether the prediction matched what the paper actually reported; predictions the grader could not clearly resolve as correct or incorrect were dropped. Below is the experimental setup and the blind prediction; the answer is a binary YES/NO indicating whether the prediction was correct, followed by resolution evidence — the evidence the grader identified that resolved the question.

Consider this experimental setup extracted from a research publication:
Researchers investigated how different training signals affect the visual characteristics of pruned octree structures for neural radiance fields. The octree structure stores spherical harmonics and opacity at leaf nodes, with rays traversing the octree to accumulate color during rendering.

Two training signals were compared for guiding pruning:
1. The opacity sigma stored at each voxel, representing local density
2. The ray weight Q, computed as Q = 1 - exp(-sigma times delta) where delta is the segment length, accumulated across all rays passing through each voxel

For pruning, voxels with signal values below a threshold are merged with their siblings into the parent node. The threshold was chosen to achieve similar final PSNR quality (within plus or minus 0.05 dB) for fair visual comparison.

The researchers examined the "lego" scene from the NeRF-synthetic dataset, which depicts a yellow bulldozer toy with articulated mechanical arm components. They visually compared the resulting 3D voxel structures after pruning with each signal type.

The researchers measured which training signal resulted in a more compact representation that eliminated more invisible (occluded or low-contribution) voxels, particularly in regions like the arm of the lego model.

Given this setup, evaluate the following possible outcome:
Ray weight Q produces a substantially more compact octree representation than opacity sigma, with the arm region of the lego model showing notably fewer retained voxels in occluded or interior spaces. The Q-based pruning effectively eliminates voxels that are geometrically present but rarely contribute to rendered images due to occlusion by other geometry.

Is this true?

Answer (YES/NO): YES